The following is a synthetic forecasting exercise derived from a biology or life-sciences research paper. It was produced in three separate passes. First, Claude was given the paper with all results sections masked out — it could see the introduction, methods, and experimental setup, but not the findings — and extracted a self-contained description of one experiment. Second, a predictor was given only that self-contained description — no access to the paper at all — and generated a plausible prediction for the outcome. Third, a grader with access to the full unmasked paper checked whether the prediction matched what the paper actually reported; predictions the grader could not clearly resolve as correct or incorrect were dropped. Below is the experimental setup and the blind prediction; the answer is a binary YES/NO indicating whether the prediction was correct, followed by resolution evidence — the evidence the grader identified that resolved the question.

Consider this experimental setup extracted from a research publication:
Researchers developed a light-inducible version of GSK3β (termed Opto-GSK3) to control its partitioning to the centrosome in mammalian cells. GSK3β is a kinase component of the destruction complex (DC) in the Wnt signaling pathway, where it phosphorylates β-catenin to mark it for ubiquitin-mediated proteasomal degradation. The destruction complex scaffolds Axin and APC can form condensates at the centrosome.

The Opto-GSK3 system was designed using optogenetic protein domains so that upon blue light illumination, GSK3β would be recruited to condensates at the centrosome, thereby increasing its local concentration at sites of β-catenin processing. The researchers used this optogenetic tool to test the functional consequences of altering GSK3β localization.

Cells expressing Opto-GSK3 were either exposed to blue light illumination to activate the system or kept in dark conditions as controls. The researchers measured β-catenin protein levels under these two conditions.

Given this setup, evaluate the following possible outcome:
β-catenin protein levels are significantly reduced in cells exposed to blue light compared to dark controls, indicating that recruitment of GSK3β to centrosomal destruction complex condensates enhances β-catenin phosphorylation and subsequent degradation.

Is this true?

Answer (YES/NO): YES